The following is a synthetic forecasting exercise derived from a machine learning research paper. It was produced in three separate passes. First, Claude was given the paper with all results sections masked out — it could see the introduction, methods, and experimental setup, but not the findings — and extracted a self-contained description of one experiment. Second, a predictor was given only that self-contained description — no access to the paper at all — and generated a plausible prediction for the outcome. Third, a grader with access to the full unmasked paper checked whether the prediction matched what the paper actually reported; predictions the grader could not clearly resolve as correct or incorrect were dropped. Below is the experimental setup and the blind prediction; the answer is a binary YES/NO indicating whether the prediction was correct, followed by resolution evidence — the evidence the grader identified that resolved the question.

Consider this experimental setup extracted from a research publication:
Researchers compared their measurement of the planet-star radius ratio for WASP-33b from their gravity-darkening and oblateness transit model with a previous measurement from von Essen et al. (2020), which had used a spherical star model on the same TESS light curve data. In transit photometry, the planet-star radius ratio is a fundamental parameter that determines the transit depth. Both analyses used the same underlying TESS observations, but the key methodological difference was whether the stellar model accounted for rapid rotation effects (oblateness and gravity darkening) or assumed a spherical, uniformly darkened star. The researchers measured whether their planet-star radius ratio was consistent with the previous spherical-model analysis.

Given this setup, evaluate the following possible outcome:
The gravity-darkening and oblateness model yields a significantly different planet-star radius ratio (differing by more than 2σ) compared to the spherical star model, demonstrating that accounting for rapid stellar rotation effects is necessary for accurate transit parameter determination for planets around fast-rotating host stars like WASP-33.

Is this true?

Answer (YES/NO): YES